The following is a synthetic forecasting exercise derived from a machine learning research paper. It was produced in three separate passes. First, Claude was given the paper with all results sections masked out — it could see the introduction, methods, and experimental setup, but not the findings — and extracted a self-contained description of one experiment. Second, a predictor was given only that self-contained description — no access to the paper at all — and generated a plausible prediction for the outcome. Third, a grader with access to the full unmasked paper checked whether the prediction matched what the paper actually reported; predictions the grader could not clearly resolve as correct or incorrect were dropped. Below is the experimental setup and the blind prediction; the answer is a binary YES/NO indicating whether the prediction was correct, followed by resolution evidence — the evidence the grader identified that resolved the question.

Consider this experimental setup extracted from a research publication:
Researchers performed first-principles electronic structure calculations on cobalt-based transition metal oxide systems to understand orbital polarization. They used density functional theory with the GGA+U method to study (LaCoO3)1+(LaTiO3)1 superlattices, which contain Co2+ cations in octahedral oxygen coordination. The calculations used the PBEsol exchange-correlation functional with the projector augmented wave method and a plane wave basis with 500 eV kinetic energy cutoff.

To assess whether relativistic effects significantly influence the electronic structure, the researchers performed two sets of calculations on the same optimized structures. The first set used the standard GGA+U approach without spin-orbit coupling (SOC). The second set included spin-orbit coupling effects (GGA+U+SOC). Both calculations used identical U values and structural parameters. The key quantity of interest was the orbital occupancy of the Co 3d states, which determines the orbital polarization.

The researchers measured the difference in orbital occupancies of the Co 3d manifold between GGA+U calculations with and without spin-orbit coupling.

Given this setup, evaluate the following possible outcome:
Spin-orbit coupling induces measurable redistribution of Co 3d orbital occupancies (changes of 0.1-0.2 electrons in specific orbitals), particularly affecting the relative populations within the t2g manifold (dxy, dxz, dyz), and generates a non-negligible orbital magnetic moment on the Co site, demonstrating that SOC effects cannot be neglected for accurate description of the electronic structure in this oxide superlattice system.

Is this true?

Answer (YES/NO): NO